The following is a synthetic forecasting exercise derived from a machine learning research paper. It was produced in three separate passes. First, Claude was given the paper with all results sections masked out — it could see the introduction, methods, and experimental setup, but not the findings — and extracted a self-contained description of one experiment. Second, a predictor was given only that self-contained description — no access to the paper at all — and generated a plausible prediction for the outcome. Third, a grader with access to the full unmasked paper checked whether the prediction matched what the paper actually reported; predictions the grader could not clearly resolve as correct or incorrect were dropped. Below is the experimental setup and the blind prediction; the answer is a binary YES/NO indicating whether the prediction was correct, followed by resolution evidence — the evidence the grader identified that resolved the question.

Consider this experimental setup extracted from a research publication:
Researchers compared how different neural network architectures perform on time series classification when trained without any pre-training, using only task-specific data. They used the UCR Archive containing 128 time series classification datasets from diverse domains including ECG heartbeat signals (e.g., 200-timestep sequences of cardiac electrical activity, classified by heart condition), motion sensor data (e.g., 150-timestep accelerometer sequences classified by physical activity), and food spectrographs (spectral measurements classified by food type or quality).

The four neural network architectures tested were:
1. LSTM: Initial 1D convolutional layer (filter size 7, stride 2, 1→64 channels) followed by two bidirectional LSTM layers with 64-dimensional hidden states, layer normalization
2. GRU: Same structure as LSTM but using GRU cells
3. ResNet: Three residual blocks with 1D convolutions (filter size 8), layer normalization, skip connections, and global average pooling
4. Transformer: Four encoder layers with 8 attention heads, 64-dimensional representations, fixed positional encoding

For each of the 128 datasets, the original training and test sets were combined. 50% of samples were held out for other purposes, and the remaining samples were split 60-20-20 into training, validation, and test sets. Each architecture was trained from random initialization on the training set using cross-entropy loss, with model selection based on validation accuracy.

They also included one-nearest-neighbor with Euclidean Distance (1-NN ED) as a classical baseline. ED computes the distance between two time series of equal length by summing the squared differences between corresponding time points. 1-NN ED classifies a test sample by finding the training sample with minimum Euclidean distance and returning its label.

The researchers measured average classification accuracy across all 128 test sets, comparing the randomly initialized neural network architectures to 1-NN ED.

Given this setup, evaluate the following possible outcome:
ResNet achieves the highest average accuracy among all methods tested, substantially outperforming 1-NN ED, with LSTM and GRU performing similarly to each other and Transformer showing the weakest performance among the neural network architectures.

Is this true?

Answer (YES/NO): NO